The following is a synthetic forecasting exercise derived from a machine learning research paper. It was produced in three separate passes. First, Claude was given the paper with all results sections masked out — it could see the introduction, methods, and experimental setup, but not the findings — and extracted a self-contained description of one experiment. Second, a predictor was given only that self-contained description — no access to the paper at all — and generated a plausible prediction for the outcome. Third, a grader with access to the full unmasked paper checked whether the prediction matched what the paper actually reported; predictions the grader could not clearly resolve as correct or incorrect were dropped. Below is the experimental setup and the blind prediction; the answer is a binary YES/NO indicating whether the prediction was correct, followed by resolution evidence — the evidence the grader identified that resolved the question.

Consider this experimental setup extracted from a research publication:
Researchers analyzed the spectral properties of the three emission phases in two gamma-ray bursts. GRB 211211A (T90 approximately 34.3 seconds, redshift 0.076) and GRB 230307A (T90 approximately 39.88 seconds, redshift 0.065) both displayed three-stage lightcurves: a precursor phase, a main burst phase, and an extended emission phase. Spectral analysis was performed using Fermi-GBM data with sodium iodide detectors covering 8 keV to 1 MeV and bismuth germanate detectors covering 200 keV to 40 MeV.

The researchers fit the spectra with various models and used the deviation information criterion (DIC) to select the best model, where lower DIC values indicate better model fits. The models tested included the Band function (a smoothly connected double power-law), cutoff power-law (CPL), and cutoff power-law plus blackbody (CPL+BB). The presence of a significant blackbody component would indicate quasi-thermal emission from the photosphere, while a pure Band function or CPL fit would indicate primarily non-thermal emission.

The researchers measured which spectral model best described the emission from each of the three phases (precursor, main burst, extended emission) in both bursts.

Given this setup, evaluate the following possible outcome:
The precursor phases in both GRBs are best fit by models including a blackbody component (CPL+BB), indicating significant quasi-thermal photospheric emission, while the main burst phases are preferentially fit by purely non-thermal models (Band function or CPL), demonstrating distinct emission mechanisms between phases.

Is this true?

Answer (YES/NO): NO